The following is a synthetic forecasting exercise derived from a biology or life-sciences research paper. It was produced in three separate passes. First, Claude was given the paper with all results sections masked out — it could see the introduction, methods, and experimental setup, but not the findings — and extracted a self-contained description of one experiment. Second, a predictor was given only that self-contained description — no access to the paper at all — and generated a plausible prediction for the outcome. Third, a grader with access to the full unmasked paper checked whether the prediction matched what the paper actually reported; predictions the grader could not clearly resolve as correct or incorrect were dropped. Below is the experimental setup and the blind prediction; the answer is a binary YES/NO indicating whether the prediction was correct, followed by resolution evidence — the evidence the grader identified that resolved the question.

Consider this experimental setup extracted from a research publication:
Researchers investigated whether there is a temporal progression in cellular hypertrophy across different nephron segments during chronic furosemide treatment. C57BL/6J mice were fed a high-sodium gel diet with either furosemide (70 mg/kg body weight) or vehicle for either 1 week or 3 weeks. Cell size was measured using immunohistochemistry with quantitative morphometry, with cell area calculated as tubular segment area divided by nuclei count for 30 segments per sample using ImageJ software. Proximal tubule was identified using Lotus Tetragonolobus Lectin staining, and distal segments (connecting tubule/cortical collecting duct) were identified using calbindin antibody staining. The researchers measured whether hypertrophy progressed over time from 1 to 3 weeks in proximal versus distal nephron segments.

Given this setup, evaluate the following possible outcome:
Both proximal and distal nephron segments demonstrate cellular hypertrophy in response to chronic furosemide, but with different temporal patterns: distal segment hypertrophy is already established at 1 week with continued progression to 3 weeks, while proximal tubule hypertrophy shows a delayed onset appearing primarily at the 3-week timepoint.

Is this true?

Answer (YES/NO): NO